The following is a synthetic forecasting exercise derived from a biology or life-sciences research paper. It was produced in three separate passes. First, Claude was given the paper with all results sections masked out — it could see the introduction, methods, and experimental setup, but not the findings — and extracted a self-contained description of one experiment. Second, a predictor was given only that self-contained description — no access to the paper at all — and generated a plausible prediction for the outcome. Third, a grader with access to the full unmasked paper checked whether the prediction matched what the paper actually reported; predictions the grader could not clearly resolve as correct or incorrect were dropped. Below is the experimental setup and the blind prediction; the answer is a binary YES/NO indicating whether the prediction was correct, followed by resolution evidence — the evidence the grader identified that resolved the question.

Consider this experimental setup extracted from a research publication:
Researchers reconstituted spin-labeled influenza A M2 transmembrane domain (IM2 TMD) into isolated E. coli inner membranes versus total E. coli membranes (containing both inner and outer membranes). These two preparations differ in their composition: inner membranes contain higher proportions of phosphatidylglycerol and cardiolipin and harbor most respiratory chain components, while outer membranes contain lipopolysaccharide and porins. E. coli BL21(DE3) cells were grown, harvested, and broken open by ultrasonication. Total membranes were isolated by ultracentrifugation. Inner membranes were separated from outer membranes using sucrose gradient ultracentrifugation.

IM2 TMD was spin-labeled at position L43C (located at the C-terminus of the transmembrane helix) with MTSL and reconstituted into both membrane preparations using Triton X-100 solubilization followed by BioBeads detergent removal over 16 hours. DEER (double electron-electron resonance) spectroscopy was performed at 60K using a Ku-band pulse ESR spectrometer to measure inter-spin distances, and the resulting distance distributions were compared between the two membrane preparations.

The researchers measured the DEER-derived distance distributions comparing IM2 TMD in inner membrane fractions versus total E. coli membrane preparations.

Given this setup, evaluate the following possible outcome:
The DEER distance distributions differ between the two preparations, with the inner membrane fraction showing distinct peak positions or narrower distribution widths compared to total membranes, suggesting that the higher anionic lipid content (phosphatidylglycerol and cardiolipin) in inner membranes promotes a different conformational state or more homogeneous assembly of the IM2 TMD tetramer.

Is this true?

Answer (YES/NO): NO